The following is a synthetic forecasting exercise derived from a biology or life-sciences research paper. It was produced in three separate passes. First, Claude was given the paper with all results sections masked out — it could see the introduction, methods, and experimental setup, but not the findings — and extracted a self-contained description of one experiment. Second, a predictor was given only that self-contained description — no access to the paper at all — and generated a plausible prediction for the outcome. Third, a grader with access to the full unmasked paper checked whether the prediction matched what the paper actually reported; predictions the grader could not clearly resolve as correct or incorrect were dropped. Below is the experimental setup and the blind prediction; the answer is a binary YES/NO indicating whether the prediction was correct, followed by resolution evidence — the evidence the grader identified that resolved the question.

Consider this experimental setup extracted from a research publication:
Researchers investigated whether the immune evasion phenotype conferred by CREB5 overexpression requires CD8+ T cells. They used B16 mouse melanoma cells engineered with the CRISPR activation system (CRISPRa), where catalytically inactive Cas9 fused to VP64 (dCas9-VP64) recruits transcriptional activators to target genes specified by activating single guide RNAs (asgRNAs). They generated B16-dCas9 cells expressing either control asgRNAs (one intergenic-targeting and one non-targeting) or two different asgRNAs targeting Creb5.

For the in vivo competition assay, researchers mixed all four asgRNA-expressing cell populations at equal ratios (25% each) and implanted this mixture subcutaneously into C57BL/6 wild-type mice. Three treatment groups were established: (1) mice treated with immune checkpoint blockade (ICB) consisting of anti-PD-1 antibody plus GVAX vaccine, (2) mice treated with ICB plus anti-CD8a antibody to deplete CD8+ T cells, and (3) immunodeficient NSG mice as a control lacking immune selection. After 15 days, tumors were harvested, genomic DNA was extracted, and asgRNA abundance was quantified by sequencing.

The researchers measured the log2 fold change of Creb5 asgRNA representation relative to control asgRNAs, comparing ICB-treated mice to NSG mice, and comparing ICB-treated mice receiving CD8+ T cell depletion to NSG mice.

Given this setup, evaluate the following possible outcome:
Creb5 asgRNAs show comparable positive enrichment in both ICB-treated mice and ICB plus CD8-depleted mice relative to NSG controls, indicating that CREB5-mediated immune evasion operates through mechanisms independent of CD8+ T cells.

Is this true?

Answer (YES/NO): NO